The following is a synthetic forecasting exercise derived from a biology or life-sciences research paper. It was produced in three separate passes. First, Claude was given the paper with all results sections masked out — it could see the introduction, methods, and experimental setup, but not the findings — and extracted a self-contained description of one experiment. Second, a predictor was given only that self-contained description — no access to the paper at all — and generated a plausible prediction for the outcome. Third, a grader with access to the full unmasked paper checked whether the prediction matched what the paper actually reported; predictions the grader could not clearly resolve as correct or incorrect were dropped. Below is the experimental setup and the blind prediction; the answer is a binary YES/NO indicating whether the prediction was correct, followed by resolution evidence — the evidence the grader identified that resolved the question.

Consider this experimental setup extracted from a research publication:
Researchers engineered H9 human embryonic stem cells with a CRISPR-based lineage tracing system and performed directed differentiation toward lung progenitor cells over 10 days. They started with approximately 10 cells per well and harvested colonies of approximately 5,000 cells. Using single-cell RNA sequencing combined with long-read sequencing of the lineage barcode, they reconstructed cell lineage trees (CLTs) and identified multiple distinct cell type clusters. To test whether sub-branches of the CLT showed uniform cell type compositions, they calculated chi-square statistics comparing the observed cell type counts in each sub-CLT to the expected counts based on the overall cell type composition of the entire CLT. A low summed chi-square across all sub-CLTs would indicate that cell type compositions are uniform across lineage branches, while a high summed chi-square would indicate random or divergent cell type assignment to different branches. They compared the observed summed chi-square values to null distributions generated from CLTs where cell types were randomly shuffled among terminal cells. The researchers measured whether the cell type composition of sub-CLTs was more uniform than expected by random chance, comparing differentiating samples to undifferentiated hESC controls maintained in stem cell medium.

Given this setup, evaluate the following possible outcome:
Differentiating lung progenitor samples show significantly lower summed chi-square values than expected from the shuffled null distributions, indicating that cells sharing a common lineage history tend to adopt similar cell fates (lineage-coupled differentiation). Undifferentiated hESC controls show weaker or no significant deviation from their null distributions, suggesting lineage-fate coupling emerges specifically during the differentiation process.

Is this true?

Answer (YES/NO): NO